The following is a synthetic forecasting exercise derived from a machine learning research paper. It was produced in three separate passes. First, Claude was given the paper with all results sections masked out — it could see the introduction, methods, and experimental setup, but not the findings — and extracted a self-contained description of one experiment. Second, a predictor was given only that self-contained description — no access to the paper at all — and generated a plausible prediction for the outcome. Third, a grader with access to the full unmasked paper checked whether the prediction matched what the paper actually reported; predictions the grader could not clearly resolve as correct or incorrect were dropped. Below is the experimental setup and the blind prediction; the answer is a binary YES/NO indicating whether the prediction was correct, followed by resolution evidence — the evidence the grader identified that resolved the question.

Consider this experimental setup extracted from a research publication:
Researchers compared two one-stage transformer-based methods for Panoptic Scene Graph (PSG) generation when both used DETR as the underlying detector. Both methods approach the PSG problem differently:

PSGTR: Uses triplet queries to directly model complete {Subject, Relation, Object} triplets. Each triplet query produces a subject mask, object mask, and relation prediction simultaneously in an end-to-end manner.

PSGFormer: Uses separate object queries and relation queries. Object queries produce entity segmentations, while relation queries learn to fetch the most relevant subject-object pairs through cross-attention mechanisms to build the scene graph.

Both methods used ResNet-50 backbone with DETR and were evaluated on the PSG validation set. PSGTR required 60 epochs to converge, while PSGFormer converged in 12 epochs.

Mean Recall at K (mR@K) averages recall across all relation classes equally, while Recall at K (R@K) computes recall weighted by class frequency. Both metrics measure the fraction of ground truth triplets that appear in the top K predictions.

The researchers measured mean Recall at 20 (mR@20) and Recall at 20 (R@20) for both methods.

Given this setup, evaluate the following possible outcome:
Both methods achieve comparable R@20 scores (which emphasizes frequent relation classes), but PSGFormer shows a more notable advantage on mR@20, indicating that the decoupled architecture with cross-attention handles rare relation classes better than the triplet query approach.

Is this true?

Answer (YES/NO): NO